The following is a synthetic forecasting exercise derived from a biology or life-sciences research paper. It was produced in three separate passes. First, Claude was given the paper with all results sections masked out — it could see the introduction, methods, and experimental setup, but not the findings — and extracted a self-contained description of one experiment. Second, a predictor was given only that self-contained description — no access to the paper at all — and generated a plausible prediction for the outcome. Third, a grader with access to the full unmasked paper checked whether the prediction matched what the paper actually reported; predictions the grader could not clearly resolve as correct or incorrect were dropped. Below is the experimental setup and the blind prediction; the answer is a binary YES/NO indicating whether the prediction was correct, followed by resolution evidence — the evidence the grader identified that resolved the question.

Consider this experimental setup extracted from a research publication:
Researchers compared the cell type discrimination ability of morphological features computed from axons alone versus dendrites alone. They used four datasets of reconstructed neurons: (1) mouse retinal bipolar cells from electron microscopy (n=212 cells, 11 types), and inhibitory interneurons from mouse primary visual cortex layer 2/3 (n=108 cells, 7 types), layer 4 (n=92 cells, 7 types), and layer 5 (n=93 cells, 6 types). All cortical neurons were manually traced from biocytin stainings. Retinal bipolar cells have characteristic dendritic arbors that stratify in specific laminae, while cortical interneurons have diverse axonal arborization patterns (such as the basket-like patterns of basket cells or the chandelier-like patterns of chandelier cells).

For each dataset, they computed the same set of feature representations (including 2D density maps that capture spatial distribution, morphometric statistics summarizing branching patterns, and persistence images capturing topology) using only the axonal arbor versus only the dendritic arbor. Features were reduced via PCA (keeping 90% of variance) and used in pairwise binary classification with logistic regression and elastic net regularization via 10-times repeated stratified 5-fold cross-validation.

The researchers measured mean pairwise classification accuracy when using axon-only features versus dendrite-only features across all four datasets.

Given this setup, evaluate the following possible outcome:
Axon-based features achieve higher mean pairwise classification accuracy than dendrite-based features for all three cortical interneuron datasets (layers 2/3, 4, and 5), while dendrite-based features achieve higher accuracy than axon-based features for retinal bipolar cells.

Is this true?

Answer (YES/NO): NO